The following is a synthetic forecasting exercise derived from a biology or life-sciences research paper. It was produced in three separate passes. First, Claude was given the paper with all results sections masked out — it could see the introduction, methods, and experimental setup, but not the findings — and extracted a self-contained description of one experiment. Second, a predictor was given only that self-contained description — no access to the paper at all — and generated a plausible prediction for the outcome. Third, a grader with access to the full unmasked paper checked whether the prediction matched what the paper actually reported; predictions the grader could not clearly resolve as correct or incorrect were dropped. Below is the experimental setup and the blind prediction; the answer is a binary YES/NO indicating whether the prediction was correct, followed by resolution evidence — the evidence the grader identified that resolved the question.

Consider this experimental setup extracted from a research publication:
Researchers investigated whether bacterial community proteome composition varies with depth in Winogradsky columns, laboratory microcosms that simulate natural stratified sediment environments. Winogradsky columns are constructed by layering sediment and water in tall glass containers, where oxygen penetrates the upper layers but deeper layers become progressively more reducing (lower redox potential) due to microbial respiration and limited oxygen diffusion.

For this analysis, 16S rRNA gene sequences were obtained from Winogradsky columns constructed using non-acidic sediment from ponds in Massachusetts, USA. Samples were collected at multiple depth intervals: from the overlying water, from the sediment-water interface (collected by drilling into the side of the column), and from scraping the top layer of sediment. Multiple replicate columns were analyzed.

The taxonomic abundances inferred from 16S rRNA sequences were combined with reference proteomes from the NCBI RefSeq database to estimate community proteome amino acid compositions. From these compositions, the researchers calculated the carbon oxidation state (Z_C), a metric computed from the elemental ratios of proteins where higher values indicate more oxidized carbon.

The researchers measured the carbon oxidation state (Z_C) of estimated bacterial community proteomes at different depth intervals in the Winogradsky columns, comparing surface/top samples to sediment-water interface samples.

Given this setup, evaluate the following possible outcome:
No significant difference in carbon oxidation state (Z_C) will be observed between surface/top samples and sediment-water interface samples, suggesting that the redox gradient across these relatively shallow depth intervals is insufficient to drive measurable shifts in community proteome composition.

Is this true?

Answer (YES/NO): NO